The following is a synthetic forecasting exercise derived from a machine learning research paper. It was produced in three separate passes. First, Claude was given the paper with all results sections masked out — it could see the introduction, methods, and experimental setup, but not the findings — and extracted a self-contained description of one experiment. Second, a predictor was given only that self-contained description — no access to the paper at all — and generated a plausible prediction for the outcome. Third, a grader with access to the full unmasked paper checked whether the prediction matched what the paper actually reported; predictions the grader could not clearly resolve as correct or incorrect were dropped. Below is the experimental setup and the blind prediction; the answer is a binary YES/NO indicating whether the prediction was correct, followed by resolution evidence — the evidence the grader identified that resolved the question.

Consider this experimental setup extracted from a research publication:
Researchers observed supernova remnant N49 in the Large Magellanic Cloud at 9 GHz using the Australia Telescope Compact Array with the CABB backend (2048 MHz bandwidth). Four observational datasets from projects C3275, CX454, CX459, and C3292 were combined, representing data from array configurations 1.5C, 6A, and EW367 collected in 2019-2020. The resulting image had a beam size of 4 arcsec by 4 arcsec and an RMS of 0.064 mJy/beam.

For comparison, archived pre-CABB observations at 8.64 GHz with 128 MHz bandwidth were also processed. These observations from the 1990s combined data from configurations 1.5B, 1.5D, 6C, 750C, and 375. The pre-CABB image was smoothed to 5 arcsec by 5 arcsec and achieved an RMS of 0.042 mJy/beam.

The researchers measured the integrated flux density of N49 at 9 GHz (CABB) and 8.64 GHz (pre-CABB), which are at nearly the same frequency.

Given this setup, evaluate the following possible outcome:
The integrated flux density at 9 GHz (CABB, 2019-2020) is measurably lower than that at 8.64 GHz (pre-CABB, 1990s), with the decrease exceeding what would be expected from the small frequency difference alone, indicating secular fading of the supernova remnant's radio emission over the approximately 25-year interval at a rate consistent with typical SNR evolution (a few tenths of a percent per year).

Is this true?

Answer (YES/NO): NO